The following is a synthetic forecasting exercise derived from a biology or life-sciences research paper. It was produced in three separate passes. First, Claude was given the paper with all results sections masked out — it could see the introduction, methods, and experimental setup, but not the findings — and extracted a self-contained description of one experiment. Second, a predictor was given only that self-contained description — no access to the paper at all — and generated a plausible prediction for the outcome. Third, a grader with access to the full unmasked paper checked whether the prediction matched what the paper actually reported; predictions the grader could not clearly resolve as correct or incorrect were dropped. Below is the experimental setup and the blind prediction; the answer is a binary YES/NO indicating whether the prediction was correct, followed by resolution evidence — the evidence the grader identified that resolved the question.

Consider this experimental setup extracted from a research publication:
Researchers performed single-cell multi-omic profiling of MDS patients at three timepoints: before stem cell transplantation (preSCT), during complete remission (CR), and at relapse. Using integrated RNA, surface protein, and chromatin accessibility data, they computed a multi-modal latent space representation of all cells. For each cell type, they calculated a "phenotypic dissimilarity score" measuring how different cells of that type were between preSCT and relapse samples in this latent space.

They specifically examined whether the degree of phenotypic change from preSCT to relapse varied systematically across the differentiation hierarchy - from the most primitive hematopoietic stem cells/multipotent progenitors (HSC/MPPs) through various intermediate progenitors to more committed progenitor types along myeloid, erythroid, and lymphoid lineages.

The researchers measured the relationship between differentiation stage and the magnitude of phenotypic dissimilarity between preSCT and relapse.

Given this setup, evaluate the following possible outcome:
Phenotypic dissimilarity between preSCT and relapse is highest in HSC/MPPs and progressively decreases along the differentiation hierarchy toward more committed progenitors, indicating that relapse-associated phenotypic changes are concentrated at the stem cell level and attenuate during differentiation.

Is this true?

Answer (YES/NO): YES